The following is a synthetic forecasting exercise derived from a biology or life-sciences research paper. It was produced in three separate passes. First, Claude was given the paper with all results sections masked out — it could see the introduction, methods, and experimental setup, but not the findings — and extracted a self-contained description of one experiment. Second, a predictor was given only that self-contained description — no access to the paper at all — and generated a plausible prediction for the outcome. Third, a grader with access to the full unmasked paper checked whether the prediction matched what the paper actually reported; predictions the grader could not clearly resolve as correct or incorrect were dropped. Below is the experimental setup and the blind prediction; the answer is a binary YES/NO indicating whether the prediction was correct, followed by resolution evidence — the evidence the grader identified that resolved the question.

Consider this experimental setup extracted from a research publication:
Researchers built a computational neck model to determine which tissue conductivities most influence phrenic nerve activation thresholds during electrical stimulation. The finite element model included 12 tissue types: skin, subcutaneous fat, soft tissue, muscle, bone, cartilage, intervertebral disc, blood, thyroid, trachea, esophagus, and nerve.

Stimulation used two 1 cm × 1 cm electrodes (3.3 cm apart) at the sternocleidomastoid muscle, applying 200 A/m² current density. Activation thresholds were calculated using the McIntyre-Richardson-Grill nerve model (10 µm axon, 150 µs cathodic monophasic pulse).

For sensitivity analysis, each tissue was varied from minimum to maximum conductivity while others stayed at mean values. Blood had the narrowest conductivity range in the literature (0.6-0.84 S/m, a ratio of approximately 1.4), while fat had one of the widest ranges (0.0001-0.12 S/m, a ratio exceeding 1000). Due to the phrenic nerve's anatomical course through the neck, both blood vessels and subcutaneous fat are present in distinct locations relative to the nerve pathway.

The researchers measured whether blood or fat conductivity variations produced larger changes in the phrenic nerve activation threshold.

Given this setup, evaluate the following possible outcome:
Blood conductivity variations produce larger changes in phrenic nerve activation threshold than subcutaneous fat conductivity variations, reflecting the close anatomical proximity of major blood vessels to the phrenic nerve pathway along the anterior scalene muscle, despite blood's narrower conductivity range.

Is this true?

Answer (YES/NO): NO